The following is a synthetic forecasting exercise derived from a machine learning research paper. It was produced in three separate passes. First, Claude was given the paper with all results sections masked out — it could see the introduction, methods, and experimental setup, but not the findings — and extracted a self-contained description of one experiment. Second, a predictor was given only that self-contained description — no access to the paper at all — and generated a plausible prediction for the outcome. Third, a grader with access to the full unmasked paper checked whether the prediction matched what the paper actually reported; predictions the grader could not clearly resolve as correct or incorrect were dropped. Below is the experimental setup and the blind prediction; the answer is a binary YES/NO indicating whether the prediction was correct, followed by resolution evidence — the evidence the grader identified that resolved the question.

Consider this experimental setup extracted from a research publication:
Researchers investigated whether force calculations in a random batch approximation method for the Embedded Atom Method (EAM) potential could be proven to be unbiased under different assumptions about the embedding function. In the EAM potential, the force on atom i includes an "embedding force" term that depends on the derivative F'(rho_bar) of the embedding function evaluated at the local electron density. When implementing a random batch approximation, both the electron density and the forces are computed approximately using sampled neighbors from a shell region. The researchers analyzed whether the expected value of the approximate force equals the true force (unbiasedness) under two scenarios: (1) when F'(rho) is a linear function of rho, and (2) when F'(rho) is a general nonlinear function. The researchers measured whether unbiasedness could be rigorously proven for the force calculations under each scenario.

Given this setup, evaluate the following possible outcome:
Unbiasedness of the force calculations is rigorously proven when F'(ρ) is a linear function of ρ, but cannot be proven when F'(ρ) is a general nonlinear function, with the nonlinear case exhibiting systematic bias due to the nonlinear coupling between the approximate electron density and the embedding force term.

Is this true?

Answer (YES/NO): YES